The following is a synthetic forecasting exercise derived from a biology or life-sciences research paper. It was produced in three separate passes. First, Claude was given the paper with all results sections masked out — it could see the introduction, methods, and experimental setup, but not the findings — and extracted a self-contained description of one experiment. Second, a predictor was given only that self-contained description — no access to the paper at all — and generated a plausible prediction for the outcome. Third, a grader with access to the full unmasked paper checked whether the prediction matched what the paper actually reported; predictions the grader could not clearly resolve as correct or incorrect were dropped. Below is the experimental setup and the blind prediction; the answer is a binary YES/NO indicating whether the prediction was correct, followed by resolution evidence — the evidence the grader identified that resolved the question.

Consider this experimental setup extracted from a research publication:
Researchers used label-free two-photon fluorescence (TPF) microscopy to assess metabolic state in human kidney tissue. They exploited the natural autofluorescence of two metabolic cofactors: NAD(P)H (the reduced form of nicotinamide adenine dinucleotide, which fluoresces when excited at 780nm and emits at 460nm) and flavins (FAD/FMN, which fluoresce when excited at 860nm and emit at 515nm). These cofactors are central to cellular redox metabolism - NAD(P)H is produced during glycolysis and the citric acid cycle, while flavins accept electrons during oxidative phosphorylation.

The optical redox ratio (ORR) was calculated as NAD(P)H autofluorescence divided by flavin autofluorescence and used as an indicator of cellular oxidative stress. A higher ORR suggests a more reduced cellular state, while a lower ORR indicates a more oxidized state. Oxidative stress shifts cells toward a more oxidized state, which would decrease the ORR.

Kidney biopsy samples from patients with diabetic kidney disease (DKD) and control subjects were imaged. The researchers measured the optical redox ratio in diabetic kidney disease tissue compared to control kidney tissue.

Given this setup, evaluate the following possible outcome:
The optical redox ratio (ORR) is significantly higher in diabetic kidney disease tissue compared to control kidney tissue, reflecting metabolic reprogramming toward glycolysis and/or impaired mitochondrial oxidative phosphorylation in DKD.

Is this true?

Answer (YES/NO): NO